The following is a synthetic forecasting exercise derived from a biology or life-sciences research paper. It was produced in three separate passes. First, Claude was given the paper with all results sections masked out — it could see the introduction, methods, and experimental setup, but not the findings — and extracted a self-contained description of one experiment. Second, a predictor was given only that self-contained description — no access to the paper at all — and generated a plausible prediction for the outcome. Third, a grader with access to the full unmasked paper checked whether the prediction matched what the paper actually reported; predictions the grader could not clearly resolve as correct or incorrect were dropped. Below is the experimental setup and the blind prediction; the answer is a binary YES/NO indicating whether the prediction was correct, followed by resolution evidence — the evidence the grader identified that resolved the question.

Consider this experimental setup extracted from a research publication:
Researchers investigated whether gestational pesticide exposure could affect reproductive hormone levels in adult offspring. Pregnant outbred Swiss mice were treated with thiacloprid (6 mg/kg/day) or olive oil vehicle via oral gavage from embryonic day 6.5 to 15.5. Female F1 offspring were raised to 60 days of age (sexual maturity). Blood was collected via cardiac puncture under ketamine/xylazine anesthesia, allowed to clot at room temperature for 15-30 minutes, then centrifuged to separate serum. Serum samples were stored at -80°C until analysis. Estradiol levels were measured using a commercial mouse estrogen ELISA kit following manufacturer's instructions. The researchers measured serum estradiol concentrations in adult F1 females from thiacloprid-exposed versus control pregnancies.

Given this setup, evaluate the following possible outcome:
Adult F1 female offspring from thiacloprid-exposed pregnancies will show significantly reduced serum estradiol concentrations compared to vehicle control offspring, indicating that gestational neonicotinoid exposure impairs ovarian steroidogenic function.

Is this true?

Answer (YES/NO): YES